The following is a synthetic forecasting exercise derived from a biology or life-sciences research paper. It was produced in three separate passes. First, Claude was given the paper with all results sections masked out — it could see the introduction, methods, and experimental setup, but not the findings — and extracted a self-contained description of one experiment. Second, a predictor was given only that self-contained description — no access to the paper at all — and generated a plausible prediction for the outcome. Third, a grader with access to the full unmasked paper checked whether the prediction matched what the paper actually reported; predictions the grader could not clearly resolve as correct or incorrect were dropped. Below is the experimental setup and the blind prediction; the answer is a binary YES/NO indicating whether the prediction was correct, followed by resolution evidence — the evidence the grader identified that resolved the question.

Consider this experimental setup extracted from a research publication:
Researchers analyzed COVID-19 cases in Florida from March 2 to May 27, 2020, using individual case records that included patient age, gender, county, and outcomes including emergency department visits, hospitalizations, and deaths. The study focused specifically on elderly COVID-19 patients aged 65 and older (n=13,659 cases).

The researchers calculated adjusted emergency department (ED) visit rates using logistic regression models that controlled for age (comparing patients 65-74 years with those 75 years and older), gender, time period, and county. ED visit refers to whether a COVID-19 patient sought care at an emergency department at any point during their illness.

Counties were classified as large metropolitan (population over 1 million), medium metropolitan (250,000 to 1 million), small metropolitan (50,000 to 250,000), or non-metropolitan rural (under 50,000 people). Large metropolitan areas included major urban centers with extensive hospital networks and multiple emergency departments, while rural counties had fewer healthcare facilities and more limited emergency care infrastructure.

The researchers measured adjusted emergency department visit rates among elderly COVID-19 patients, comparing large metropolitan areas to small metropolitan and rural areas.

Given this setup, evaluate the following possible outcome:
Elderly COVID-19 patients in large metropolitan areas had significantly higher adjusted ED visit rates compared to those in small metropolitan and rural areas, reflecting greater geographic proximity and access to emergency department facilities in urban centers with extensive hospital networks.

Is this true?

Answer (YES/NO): YES